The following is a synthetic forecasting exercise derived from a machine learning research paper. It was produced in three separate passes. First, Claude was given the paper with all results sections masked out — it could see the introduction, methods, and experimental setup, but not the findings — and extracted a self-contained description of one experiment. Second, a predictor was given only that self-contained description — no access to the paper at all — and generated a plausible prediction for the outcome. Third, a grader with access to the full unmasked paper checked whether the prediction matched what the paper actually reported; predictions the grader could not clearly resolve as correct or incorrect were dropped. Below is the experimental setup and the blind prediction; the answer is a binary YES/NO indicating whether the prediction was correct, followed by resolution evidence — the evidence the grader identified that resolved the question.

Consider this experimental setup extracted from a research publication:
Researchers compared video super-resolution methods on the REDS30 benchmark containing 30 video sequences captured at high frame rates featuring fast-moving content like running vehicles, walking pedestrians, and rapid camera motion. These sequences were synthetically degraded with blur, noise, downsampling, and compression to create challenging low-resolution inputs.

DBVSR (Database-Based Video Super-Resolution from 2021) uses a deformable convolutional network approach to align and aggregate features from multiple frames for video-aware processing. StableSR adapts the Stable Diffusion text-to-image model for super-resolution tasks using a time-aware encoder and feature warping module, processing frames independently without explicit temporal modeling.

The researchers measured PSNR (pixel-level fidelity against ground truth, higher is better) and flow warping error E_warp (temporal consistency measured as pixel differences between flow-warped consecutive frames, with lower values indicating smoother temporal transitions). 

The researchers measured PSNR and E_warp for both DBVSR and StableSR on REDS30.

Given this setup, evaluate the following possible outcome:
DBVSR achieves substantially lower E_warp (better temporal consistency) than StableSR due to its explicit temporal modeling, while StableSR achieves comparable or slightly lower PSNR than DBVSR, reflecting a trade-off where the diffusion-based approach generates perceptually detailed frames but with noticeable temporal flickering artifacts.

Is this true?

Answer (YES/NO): NO